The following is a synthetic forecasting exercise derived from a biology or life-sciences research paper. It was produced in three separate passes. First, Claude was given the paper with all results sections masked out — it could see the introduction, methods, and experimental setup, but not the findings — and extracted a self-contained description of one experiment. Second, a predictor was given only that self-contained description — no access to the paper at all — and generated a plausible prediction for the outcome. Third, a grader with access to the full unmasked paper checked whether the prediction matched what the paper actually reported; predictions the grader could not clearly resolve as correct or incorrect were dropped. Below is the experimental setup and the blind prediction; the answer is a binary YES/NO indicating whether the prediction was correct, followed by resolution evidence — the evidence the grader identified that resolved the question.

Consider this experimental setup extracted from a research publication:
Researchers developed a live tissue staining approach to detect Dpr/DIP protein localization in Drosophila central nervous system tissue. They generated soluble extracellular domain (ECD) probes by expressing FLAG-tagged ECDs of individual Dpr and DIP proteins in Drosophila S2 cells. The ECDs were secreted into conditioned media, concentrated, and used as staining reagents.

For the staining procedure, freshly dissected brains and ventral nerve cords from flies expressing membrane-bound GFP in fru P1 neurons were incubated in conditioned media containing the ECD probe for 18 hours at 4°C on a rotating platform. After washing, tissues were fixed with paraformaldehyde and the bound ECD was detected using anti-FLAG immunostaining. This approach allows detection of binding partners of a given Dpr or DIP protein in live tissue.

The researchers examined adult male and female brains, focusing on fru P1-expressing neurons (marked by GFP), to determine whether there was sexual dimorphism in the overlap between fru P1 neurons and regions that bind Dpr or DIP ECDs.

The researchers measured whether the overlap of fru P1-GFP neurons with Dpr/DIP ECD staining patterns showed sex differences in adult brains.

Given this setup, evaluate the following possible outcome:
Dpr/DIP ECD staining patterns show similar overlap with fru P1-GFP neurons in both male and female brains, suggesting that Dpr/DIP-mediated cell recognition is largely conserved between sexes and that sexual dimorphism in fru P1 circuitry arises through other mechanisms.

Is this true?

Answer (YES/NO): NO